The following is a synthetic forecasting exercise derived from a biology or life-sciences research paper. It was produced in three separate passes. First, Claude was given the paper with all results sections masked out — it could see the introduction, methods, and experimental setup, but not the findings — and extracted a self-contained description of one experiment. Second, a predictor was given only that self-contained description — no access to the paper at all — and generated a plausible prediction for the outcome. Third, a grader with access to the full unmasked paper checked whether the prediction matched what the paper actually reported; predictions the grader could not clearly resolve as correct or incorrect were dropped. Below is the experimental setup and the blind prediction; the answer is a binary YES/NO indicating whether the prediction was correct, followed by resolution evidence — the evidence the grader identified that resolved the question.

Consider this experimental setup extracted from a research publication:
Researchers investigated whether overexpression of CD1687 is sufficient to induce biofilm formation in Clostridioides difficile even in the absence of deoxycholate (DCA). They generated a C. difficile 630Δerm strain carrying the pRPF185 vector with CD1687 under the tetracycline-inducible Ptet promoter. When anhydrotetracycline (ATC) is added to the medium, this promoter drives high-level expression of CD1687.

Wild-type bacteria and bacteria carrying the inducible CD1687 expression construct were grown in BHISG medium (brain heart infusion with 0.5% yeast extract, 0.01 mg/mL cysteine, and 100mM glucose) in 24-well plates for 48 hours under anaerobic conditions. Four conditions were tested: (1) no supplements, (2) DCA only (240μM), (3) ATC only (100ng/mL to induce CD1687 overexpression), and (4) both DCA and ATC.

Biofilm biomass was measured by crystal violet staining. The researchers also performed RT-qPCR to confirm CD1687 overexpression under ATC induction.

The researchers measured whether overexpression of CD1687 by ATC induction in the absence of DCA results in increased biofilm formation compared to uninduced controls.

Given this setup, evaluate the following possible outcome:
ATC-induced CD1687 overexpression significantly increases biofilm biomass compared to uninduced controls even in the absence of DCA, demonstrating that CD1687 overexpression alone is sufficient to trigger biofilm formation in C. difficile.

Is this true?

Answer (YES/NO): YES